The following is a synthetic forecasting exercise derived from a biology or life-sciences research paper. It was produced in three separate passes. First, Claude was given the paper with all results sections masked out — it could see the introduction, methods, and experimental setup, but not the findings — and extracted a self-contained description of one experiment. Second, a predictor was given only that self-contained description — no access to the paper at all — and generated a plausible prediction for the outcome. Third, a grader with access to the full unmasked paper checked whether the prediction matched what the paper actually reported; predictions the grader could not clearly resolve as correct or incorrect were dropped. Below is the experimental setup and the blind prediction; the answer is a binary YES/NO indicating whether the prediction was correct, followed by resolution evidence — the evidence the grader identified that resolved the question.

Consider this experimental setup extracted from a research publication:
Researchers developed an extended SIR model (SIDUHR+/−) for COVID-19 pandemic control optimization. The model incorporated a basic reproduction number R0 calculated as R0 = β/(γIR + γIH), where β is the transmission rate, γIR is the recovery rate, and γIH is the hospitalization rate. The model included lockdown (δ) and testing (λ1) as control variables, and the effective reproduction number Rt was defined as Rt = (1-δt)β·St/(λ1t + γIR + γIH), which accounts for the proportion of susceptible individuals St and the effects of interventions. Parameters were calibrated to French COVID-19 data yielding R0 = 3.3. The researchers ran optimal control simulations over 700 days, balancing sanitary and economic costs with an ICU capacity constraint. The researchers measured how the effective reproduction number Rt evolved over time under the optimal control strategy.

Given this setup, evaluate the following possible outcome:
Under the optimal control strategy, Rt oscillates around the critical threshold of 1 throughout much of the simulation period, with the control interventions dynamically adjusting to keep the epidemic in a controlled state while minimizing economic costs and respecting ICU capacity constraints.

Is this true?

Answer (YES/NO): NO